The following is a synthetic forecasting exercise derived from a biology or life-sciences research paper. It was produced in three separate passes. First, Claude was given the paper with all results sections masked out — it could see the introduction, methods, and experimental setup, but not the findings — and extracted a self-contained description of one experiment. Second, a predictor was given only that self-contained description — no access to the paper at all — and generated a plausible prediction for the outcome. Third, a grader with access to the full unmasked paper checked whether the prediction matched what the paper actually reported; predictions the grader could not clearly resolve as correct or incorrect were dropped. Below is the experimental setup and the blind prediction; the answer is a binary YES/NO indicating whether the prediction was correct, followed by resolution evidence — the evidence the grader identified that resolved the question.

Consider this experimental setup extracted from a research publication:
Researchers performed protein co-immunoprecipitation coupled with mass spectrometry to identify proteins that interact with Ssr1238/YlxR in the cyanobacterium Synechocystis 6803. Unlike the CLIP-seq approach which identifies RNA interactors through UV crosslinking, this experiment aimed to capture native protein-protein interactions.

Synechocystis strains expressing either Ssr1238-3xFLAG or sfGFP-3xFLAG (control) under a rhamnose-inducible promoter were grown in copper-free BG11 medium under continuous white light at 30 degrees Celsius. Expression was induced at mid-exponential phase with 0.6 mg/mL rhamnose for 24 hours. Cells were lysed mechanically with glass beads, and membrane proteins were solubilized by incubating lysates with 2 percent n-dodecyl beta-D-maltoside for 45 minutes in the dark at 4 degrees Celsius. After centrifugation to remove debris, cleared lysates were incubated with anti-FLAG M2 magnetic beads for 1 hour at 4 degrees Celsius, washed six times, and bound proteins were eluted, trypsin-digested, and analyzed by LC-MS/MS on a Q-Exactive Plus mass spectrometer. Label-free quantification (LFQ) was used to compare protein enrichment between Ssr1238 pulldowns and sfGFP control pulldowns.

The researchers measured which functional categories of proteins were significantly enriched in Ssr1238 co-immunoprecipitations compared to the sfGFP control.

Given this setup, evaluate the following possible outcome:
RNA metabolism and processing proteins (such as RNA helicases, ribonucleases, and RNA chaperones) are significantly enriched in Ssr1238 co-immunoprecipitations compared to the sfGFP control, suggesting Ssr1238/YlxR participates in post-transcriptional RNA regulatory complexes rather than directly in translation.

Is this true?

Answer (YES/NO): YES